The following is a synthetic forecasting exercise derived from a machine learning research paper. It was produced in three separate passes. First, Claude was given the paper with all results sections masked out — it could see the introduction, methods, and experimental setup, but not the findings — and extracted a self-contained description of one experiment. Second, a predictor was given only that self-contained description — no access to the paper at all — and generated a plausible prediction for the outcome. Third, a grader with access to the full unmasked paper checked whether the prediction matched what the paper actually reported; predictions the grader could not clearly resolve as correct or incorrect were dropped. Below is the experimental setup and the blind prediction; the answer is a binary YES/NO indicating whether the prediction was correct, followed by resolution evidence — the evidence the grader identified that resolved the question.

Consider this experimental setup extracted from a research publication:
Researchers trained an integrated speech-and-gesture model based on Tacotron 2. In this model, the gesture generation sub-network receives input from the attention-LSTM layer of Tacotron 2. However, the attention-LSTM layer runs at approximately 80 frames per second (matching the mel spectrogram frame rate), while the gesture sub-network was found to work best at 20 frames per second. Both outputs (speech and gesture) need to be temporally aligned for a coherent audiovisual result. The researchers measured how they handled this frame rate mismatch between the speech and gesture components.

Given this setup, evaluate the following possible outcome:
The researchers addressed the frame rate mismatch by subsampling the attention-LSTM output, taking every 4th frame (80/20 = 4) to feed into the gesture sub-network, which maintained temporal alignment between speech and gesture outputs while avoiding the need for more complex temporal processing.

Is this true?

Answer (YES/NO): YES